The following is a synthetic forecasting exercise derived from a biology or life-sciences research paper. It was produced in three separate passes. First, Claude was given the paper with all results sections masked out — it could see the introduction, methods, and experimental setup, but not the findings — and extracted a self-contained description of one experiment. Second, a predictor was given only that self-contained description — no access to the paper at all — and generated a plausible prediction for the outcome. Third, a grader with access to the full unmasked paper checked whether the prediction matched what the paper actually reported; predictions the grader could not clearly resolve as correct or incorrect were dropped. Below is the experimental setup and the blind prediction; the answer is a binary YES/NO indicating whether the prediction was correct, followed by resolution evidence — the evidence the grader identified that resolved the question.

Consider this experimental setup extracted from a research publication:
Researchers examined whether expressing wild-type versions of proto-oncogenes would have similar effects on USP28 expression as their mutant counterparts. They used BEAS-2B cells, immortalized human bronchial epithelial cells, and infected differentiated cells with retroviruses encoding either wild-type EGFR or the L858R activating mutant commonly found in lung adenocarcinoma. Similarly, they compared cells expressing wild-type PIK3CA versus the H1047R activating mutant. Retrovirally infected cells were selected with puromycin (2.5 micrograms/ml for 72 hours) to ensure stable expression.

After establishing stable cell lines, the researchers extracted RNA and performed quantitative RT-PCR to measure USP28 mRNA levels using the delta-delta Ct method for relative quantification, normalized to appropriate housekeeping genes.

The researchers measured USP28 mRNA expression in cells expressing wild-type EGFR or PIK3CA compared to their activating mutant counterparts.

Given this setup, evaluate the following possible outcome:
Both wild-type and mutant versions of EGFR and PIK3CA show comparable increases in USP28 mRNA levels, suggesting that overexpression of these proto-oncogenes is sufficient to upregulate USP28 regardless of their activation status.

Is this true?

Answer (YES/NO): NO